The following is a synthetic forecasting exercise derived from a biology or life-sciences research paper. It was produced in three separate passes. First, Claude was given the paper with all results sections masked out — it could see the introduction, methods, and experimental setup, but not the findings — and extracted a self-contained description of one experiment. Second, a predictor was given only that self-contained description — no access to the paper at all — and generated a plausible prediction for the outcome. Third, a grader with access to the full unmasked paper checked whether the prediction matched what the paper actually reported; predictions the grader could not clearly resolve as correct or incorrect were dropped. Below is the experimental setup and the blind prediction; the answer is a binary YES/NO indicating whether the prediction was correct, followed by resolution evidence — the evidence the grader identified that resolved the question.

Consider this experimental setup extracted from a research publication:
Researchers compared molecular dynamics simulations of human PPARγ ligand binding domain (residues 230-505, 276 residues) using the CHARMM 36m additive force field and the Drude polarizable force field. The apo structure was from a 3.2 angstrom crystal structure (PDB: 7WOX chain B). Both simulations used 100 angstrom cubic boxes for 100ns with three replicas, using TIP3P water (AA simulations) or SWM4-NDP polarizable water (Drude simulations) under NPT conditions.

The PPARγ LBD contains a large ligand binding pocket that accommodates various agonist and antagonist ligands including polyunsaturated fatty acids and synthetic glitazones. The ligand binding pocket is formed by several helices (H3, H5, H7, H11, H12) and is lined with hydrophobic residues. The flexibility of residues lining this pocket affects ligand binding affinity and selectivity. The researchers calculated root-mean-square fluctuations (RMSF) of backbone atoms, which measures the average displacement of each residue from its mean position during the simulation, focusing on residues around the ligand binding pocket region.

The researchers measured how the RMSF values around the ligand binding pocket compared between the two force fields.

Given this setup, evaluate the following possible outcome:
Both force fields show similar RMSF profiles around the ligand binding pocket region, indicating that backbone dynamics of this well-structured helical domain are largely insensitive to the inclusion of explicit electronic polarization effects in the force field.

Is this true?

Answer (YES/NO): NO